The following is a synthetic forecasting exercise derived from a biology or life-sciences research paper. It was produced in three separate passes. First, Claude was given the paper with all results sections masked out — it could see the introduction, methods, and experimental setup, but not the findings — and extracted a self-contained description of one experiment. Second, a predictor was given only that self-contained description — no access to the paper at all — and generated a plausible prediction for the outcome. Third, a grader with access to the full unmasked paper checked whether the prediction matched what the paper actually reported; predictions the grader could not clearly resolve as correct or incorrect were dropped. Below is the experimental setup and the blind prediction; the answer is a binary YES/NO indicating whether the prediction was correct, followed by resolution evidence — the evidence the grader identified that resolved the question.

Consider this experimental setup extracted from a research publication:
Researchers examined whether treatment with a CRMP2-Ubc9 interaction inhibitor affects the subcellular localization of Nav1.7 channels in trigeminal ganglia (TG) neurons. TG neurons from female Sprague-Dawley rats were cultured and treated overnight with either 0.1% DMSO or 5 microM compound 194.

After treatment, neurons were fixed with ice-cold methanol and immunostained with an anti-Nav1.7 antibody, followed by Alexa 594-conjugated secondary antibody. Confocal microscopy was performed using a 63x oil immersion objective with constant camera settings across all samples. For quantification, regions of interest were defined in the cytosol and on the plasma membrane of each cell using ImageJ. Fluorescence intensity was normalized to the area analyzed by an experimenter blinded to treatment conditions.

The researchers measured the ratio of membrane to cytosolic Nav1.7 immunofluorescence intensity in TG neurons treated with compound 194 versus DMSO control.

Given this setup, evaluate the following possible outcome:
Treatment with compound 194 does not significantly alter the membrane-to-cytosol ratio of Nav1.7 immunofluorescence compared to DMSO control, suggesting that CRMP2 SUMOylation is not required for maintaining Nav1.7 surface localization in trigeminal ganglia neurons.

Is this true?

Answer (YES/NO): NO